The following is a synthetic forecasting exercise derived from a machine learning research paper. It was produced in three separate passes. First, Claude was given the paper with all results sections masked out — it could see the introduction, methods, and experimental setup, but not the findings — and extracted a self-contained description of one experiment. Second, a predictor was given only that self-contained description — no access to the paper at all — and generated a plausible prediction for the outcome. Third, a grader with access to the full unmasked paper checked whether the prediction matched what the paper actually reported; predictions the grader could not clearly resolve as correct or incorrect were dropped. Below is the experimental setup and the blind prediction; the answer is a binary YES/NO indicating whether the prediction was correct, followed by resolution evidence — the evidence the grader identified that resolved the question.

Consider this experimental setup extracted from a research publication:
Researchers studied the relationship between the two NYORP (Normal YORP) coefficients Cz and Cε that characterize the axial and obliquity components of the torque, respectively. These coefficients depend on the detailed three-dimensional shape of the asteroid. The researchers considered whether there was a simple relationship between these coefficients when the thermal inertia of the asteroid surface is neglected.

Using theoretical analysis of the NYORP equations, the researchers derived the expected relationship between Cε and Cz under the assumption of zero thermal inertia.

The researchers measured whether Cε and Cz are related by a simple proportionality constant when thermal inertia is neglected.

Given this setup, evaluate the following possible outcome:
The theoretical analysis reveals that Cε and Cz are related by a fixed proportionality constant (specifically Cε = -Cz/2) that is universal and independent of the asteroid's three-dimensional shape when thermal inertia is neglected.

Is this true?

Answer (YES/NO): NO